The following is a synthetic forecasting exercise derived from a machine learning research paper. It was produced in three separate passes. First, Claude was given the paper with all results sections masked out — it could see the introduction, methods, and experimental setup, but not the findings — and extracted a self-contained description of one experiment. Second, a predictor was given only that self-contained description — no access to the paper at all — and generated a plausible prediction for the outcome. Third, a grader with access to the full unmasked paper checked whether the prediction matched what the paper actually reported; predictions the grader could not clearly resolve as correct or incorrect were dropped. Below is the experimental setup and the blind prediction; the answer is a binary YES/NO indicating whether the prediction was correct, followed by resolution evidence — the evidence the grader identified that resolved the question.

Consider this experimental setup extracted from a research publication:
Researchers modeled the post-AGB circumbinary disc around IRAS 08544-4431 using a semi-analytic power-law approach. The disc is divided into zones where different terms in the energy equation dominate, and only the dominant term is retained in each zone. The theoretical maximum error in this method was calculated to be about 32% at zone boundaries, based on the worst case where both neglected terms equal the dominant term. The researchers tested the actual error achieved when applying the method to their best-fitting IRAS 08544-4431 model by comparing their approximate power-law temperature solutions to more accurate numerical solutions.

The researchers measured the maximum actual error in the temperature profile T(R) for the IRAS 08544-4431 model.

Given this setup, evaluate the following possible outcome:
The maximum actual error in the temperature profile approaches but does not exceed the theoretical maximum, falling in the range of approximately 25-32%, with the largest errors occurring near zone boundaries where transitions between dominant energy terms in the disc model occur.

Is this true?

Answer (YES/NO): NO